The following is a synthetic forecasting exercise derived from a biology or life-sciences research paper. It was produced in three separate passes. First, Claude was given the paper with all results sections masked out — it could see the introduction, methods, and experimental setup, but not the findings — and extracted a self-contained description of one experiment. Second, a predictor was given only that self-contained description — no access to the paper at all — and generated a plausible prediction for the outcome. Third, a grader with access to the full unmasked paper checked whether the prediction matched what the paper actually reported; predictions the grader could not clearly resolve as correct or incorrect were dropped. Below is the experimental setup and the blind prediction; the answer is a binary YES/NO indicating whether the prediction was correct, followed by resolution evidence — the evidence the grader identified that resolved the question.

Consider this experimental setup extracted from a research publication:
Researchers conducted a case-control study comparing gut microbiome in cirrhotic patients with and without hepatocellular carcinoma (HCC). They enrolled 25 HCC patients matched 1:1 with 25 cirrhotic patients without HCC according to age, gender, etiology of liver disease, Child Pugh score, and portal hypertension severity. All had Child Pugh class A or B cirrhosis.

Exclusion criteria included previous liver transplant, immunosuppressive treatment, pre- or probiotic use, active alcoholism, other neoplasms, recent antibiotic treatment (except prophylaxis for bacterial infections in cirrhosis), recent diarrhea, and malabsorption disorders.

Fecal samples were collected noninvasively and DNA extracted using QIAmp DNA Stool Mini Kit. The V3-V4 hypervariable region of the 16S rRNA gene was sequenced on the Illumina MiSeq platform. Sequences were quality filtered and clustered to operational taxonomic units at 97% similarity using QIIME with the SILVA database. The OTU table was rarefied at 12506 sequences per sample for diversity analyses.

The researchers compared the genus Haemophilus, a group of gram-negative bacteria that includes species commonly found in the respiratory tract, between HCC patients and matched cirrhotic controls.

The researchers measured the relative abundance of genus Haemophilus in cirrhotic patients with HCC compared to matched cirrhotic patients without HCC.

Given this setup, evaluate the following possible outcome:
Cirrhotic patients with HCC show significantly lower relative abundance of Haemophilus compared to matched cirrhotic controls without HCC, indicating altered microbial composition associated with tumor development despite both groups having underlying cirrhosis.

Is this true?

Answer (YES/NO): NO